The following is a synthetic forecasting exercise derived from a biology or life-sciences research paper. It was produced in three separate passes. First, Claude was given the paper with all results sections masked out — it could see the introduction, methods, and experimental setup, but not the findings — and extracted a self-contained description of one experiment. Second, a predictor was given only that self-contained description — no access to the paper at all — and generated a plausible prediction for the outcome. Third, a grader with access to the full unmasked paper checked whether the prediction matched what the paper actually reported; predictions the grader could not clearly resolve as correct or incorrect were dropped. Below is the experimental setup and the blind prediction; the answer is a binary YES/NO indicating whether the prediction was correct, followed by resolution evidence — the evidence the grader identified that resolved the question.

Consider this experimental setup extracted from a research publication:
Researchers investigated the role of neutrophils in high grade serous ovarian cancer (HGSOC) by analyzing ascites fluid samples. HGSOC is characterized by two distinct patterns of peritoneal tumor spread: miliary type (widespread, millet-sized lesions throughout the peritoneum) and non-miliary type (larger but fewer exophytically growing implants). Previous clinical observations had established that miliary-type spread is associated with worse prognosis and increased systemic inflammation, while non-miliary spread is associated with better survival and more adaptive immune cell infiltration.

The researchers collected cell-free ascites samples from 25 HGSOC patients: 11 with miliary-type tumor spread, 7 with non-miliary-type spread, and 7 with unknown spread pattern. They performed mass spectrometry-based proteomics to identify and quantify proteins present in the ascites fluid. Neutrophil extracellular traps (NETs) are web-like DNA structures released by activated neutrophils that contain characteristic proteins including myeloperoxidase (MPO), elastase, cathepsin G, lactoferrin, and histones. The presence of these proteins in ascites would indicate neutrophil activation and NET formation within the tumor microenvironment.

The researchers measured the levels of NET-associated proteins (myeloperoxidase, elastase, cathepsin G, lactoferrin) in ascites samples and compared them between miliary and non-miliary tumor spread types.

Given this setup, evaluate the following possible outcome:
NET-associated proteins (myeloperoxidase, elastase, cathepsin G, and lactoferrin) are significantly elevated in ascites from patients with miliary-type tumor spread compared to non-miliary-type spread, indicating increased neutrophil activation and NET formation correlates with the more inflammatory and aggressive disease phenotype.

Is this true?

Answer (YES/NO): NO